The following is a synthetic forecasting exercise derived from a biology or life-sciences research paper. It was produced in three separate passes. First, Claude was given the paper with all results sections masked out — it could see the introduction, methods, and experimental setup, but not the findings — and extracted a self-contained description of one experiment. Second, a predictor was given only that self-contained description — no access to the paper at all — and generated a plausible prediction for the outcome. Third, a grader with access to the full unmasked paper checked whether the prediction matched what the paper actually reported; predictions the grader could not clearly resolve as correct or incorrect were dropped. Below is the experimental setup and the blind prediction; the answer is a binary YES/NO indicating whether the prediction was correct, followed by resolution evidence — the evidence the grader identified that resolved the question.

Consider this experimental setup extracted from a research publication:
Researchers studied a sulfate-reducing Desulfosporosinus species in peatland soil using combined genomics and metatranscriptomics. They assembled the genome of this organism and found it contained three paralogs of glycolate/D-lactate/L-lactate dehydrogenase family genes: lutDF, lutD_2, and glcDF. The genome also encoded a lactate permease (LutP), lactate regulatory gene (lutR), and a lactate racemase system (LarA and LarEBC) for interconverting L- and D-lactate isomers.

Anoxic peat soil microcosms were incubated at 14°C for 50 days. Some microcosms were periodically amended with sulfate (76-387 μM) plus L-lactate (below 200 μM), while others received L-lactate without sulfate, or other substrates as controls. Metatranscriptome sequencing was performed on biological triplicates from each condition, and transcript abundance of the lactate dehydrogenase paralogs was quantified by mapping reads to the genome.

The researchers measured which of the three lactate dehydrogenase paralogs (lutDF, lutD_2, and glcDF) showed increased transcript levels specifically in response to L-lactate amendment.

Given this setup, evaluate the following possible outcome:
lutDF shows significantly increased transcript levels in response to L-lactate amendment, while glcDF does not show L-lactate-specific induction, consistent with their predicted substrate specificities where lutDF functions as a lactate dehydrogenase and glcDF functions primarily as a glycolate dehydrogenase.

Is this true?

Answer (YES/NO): NO